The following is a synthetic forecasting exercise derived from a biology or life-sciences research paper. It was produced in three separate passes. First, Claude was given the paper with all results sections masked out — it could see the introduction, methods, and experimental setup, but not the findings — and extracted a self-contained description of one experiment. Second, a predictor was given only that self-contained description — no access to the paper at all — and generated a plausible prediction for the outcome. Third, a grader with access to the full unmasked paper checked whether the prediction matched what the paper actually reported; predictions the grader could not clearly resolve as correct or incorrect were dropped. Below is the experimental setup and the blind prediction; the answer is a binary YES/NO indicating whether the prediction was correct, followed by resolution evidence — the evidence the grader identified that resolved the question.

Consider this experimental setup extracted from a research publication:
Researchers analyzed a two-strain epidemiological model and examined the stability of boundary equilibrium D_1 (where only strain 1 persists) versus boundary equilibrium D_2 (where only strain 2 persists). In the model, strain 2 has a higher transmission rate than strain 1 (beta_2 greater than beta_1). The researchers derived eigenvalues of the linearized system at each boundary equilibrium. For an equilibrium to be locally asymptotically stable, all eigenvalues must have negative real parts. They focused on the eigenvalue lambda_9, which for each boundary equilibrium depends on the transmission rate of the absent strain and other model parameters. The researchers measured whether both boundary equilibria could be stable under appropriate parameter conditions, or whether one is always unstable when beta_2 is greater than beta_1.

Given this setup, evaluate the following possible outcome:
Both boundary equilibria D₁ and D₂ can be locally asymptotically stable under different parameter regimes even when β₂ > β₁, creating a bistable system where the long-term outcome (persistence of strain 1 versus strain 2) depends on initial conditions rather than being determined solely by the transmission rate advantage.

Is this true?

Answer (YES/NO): NO